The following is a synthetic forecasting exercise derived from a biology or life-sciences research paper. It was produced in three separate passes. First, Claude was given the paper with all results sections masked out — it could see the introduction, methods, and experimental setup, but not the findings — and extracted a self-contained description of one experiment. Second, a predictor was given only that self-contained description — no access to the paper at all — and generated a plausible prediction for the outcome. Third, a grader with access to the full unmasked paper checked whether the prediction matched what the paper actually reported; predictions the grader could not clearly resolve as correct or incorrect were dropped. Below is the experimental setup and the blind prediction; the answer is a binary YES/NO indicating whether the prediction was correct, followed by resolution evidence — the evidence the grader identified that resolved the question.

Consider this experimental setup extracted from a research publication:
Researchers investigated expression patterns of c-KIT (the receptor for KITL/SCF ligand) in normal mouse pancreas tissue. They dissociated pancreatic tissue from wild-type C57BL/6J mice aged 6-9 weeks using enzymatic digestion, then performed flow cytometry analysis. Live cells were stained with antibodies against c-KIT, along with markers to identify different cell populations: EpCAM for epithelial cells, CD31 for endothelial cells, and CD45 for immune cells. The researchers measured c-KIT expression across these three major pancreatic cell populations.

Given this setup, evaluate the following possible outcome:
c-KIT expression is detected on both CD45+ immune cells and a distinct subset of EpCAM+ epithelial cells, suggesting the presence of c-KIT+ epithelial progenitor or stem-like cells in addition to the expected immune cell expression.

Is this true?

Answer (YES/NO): NO